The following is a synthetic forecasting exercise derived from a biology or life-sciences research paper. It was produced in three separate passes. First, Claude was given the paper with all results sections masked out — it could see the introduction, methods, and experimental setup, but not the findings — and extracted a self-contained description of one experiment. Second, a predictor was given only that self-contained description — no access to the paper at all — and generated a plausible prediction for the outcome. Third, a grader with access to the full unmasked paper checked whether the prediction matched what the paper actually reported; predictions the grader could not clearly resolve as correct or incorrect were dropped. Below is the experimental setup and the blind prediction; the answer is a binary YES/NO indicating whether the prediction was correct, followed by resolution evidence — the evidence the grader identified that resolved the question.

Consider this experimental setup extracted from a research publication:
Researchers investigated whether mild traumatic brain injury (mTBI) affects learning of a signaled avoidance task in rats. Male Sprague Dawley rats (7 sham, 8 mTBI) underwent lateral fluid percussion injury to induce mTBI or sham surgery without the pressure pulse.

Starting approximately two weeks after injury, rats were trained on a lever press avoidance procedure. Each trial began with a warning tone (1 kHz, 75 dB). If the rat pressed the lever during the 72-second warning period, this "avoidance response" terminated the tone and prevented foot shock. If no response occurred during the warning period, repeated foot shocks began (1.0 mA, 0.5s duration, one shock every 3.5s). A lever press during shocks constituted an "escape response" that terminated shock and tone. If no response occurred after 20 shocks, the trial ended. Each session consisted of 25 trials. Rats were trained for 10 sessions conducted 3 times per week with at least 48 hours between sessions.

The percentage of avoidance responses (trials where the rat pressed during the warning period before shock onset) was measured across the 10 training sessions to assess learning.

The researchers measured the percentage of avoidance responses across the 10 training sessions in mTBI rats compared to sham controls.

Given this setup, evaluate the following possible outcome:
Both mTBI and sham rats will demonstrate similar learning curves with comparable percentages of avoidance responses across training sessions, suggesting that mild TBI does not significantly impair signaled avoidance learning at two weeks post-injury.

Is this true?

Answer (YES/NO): YES